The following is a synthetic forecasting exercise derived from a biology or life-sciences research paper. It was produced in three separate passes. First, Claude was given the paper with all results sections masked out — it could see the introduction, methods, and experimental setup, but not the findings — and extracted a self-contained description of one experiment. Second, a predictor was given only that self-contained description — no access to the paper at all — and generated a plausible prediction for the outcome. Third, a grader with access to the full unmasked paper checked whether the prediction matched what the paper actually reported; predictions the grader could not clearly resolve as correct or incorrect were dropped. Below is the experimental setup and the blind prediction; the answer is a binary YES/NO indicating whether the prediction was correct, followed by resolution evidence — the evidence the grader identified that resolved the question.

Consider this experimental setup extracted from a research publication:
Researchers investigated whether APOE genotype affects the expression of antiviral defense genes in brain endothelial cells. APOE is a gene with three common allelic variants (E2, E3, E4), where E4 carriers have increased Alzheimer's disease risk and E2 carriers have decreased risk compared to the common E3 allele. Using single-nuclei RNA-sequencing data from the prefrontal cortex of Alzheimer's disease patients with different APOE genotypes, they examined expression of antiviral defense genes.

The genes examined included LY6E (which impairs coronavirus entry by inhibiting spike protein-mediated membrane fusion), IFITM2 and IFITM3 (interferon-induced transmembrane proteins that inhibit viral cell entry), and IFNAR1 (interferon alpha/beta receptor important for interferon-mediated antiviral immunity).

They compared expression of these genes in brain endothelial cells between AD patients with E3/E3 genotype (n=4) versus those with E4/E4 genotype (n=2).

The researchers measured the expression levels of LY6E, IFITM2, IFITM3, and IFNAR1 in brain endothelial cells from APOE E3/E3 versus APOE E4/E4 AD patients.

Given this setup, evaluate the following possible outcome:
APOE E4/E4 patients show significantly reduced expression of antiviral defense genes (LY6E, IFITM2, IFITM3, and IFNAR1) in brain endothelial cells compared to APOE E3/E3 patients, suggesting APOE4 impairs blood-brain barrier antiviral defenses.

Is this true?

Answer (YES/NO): YES